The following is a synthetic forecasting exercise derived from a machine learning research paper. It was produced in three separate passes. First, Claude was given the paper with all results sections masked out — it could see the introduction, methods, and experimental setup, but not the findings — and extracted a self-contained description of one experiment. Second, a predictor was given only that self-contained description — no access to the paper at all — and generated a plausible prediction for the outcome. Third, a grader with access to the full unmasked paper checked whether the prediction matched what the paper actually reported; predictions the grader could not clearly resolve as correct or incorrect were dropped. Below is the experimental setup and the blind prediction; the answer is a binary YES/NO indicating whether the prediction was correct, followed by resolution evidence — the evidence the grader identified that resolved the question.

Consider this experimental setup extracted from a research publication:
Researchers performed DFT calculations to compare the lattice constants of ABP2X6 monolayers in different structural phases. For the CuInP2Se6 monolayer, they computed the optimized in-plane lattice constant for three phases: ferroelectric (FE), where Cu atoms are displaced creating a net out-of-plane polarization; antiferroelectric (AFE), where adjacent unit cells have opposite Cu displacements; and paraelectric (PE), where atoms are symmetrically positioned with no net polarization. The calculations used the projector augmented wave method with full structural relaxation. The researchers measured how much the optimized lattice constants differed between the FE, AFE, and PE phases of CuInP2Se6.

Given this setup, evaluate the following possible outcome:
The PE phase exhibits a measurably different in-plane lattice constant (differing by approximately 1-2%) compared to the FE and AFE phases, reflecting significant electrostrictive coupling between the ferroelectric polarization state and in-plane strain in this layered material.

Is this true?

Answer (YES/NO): YES